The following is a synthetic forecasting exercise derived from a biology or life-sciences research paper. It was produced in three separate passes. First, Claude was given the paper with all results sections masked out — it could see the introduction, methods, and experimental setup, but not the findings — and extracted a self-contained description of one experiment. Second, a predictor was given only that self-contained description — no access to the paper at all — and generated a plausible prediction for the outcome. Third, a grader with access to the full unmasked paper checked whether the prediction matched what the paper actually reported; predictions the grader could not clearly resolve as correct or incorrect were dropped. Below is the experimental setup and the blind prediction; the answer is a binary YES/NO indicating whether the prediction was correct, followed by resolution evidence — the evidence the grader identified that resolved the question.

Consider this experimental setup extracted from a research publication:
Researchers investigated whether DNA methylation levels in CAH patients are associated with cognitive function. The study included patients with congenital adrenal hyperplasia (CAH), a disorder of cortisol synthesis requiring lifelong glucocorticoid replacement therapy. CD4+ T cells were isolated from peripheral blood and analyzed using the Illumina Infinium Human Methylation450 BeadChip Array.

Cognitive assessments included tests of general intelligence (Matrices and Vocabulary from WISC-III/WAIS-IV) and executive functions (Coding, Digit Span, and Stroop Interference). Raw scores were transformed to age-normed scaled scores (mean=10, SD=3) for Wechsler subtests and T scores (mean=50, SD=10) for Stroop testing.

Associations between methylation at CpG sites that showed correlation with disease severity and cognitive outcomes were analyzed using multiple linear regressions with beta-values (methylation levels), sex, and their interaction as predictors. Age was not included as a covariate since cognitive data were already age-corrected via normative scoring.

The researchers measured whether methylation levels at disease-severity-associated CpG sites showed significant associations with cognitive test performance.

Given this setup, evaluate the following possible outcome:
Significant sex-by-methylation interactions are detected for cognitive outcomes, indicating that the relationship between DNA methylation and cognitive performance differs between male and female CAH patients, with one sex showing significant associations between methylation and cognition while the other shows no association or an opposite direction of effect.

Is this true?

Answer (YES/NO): NO